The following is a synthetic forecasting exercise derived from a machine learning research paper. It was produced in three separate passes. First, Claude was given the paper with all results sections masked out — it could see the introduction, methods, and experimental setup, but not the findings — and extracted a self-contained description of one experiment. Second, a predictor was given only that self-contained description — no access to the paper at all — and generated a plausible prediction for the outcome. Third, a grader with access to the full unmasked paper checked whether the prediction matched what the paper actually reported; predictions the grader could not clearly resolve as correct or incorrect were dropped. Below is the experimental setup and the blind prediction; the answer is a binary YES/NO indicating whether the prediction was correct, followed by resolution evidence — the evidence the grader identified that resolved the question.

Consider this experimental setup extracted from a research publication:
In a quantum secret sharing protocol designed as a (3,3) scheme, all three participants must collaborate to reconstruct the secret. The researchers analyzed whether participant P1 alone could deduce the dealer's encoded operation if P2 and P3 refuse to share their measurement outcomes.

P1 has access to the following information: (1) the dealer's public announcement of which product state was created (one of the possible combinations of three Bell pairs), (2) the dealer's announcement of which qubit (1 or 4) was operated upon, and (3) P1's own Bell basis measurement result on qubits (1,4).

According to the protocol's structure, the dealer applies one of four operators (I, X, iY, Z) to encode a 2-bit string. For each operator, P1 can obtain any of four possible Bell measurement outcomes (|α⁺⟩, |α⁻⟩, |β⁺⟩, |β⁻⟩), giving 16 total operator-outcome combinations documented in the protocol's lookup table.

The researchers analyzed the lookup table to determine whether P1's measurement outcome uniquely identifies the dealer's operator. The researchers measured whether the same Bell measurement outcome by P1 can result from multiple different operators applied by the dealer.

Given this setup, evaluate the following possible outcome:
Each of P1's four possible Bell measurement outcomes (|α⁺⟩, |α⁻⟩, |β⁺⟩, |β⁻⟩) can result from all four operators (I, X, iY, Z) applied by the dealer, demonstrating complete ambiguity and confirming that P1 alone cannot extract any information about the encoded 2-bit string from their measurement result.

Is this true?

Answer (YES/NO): YES